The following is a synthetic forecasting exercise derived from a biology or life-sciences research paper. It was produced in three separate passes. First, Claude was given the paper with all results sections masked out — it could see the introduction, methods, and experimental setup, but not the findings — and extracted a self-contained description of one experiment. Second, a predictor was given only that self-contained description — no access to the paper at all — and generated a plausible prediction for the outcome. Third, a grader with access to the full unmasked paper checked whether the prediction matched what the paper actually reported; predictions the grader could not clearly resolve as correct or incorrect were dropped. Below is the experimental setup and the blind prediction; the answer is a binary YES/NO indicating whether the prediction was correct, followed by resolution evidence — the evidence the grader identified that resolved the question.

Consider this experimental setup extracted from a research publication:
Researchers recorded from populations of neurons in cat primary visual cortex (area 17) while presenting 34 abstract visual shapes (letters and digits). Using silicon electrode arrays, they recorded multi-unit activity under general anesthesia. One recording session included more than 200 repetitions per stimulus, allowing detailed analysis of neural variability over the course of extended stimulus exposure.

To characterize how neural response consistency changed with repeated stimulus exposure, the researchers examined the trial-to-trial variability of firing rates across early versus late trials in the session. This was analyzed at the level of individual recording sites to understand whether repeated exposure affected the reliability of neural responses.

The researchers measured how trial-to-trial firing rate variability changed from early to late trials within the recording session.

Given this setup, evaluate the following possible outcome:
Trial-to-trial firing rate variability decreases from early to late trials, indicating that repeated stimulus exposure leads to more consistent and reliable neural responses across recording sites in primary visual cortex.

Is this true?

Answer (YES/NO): YES